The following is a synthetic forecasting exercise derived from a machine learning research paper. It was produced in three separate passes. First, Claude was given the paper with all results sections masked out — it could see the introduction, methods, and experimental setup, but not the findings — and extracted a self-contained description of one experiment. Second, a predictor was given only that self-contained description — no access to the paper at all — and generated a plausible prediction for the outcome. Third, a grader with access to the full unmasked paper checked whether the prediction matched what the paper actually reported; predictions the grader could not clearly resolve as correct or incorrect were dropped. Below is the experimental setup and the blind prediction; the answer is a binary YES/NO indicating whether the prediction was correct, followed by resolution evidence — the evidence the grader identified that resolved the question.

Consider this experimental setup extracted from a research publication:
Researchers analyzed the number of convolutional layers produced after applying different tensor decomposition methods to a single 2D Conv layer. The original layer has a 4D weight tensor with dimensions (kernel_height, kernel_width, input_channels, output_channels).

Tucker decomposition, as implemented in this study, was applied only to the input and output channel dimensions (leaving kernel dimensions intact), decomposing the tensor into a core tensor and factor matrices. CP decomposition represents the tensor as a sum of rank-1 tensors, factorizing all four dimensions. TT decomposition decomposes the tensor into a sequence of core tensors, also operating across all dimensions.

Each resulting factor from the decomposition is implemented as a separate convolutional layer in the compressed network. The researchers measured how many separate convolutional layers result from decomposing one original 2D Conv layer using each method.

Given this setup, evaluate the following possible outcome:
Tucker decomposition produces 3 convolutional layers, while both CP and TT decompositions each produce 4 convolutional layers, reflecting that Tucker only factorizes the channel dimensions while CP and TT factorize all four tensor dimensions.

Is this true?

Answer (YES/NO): YES